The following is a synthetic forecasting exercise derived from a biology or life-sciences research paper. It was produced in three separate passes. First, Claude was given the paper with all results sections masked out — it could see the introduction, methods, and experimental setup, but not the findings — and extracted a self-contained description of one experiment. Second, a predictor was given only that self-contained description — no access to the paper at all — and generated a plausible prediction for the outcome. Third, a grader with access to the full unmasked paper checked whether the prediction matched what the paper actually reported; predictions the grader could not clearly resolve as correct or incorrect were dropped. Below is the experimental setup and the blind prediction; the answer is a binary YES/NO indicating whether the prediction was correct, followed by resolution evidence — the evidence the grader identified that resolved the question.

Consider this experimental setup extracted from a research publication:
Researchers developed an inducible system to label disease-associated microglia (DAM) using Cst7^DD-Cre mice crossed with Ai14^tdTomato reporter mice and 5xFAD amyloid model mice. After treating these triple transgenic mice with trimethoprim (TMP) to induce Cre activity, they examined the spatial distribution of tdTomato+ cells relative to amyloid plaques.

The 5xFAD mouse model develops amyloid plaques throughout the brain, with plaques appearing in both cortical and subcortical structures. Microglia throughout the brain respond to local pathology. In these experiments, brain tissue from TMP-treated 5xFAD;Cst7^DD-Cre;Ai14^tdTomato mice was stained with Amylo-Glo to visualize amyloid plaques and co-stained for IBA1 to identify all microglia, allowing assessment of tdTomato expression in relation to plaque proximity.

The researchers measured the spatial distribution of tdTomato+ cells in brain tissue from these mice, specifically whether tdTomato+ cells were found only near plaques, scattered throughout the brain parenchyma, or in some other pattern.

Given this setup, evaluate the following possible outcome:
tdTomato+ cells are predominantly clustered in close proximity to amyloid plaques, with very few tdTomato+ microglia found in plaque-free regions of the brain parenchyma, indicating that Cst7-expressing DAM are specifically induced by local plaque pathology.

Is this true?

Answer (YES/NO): YES